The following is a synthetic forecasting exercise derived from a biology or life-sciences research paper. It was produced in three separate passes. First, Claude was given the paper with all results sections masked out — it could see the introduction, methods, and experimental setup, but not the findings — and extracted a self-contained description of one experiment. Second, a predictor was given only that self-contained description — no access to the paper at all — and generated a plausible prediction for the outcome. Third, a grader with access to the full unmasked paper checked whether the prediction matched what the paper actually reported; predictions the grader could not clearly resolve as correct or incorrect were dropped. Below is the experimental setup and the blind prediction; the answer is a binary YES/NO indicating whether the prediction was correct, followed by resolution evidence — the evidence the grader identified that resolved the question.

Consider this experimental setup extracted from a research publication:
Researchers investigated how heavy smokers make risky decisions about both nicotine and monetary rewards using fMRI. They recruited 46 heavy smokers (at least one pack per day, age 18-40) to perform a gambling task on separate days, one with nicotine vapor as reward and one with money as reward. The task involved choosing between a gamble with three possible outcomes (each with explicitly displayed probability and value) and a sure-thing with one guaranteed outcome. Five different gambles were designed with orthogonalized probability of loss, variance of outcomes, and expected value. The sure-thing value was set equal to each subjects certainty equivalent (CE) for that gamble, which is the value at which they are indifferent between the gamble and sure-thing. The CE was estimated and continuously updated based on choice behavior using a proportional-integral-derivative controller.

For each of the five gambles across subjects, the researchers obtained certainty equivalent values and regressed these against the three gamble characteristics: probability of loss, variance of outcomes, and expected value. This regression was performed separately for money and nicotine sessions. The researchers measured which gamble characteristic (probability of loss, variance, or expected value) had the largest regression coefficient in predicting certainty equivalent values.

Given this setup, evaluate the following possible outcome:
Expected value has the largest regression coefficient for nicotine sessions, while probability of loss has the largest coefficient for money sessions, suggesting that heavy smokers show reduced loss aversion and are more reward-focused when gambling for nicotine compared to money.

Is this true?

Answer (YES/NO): NO